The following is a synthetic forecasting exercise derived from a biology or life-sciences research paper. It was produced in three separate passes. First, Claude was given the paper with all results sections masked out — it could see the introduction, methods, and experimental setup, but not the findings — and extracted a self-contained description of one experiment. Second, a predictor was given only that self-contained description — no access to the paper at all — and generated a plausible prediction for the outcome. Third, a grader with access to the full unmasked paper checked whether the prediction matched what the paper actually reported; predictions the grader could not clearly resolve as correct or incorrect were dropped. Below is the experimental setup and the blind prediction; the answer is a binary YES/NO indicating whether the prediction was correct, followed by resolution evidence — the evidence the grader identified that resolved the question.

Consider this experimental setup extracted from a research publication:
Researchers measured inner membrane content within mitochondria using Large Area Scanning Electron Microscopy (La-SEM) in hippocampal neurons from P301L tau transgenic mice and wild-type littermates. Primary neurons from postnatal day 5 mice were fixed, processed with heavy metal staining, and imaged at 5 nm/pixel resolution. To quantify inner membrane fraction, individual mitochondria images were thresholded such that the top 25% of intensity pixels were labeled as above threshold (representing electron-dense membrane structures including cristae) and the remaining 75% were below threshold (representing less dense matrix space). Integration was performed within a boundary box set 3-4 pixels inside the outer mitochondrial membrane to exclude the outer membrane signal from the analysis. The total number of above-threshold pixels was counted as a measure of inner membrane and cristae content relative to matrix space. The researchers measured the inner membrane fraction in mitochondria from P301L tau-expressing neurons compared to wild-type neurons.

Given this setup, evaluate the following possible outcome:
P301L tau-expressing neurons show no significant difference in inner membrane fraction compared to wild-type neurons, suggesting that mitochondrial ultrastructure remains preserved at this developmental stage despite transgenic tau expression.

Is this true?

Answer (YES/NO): YES